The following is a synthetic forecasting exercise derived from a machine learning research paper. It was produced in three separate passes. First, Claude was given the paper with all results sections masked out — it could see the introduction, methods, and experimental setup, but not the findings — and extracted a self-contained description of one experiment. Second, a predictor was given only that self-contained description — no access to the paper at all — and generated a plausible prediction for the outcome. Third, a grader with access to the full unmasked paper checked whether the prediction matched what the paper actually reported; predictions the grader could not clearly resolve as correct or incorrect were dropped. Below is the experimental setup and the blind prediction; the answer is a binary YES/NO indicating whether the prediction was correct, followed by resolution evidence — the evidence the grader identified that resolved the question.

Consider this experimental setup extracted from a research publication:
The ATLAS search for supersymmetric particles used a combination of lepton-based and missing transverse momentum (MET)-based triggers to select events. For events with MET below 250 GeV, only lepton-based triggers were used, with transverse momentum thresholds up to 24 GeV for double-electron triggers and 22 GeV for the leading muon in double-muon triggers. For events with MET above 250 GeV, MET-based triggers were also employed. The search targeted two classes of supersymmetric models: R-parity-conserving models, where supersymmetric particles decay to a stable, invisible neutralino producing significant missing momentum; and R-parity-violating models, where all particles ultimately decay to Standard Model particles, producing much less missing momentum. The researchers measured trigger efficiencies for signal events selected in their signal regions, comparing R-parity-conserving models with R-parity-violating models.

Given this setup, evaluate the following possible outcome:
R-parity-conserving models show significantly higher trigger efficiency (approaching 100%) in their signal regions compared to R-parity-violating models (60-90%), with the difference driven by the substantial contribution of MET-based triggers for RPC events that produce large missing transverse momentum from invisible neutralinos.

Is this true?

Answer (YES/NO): NO